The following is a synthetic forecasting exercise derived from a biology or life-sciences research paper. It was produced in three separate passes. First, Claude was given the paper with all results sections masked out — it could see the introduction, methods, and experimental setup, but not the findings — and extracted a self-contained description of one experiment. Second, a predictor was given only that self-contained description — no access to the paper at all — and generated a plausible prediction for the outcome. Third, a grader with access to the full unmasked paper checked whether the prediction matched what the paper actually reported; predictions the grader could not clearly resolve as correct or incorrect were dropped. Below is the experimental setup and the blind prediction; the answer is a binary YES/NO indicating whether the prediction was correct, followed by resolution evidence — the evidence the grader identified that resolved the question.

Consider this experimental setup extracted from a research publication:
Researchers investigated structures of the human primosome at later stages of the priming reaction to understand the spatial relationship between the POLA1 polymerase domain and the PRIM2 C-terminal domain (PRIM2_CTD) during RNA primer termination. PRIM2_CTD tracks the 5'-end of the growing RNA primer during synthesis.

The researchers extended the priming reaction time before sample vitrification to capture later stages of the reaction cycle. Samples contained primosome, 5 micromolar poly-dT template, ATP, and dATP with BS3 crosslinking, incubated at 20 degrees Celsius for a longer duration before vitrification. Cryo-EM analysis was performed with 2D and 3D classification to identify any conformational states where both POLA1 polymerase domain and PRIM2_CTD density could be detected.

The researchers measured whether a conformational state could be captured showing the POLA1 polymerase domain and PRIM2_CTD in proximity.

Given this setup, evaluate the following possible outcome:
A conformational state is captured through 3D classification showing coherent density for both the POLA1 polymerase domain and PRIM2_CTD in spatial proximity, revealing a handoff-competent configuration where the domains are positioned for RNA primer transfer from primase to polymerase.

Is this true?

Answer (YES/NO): YES